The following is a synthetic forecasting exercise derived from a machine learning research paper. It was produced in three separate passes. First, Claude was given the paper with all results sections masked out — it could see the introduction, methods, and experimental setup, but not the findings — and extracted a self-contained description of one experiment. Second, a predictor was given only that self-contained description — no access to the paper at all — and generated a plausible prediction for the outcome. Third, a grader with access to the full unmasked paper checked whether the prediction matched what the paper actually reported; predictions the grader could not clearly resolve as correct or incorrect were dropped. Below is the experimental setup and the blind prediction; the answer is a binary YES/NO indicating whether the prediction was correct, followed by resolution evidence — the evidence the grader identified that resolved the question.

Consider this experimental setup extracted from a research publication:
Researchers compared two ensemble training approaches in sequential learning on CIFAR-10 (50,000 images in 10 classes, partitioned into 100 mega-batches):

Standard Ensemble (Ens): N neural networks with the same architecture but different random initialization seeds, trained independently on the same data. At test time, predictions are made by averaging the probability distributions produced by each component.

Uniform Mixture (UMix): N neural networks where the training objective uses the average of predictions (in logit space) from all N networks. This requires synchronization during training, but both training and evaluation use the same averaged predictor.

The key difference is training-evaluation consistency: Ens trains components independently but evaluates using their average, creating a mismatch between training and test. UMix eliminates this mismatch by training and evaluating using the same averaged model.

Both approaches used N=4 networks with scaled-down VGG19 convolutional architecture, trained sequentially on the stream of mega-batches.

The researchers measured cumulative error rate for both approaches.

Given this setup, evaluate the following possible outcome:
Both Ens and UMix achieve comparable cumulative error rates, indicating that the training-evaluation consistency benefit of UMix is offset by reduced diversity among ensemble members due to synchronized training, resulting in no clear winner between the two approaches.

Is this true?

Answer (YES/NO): NO